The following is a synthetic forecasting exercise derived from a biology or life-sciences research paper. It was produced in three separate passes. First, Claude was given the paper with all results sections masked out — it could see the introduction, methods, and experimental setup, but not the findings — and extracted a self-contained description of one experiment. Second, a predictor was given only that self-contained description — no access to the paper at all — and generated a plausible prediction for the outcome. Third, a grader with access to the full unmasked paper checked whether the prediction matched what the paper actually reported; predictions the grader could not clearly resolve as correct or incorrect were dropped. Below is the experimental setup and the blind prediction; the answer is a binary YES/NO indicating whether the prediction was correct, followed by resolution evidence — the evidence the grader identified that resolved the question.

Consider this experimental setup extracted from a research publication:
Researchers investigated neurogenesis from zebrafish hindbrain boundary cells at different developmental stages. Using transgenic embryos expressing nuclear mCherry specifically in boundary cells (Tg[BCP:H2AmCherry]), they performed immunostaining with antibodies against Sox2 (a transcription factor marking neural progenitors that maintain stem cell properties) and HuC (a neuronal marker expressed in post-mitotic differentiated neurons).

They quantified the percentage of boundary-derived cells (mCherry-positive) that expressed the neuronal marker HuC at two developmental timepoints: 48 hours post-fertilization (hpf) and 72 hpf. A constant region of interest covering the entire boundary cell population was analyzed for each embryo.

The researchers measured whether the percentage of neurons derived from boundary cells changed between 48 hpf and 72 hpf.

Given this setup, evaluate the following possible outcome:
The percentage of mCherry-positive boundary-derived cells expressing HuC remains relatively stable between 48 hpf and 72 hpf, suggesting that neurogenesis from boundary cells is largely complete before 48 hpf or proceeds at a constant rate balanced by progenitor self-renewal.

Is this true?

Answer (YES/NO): NO